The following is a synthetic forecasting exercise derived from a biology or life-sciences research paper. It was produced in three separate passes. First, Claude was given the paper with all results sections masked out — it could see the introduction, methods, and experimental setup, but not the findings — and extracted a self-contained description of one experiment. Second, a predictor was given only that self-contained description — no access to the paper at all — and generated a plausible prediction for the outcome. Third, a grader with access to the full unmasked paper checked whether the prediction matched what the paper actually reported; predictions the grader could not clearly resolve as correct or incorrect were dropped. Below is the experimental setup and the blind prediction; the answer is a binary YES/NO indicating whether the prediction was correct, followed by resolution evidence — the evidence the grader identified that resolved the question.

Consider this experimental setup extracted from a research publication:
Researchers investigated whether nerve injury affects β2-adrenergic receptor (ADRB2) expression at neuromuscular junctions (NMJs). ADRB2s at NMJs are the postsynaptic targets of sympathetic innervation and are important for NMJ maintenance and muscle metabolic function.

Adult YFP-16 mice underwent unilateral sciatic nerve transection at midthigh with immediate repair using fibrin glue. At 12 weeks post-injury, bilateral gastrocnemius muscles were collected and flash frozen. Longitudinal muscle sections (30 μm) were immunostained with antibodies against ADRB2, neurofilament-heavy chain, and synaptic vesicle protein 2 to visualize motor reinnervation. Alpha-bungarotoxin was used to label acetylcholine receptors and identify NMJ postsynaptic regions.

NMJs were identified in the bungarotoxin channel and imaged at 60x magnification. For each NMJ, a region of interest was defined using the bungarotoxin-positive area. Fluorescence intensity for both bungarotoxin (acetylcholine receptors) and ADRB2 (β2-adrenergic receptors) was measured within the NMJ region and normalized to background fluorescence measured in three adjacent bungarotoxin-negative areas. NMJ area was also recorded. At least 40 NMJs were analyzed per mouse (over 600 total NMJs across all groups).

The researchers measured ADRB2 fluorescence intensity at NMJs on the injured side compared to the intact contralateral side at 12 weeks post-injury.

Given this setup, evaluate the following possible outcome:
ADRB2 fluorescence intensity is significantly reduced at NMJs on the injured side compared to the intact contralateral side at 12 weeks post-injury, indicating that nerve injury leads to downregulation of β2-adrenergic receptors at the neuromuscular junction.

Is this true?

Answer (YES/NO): YES